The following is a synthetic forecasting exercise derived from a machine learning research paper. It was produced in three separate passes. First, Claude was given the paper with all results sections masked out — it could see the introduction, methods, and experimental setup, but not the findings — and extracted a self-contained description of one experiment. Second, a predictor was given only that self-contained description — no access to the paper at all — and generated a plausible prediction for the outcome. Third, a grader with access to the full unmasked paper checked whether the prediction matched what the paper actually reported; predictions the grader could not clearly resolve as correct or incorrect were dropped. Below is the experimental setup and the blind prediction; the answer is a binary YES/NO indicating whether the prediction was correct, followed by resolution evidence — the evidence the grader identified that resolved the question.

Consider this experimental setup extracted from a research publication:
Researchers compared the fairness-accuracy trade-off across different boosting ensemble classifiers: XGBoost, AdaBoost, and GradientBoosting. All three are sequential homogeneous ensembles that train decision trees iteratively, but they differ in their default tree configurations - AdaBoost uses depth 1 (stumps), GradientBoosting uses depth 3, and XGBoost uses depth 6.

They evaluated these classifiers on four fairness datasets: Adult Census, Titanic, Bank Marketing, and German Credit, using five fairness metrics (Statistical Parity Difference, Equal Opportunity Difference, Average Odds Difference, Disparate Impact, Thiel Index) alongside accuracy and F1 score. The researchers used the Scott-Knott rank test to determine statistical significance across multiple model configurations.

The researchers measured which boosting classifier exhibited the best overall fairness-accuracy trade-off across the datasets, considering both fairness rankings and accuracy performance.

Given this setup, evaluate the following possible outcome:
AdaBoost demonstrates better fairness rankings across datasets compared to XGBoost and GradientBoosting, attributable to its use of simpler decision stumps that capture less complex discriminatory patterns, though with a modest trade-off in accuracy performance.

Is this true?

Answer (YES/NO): NO